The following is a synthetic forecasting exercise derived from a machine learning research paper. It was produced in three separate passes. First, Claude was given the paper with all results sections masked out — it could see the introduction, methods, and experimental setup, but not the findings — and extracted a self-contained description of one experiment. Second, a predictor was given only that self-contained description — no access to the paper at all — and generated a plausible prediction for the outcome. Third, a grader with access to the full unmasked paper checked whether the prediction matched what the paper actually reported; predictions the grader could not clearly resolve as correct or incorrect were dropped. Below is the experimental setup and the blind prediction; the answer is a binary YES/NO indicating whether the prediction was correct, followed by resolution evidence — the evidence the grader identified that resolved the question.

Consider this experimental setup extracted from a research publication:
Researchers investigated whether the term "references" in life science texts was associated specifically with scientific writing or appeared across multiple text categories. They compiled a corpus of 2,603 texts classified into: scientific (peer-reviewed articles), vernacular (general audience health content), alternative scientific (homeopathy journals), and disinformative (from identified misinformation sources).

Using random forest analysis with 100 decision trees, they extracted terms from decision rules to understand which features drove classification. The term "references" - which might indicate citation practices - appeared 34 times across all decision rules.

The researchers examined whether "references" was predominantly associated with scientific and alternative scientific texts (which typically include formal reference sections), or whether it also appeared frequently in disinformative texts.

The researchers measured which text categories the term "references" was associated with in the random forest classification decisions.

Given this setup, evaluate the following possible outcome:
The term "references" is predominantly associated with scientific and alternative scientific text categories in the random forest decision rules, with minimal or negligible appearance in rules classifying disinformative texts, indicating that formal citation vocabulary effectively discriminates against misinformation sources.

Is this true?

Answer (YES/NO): NO